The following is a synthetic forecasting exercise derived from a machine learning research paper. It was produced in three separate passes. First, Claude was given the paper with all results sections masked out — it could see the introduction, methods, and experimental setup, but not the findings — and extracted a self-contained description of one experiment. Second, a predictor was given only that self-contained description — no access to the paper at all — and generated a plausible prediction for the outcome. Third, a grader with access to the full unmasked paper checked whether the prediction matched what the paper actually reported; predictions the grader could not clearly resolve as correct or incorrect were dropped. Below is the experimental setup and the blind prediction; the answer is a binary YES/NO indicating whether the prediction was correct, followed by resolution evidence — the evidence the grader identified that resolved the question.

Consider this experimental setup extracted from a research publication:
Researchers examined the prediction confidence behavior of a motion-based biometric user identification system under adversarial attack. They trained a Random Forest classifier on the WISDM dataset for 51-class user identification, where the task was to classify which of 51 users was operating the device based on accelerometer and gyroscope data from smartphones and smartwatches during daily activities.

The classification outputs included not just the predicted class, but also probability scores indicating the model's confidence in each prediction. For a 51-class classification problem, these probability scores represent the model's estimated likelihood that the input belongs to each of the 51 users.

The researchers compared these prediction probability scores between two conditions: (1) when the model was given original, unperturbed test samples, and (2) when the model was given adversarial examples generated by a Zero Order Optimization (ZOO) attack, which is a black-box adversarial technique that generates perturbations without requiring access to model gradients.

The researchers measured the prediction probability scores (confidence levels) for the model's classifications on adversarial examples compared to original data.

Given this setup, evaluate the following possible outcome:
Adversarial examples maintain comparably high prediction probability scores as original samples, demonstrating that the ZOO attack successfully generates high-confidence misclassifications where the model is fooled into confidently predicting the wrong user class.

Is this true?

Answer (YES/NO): NO